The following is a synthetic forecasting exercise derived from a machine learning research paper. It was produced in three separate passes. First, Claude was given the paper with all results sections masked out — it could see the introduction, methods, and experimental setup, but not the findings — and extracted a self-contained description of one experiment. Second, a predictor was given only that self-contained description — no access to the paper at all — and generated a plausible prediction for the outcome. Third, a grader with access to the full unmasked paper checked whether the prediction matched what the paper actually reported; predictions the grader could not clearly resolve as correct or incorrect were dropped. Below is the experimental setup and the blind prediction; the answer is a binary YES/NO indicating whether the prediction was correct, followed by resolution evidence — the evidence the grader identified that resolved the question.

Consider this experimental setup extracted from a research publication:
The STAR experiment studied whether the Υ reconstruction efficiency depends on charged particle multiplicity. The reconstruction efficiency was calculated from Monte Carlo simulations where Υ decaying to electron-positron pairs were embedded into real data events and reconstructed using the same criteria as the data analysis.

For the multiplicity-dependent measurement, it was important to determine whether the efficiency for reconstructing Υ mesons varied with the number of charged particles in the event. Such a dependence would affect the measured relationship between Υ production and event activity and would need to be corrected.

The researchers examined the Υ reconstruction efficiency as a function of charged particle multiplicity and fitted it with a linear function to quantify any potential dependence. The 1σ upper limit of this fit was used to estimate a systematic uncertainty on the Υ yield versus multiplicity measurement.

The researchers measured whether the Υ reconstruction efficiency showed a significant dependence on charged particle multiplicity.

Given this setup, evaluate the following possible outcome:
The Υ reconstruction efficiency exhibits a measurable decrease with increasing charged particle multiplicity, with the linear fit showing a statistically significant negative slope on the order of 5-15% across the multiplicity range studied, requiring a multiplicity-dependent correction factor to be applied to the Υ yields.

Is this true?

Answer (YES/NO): NO